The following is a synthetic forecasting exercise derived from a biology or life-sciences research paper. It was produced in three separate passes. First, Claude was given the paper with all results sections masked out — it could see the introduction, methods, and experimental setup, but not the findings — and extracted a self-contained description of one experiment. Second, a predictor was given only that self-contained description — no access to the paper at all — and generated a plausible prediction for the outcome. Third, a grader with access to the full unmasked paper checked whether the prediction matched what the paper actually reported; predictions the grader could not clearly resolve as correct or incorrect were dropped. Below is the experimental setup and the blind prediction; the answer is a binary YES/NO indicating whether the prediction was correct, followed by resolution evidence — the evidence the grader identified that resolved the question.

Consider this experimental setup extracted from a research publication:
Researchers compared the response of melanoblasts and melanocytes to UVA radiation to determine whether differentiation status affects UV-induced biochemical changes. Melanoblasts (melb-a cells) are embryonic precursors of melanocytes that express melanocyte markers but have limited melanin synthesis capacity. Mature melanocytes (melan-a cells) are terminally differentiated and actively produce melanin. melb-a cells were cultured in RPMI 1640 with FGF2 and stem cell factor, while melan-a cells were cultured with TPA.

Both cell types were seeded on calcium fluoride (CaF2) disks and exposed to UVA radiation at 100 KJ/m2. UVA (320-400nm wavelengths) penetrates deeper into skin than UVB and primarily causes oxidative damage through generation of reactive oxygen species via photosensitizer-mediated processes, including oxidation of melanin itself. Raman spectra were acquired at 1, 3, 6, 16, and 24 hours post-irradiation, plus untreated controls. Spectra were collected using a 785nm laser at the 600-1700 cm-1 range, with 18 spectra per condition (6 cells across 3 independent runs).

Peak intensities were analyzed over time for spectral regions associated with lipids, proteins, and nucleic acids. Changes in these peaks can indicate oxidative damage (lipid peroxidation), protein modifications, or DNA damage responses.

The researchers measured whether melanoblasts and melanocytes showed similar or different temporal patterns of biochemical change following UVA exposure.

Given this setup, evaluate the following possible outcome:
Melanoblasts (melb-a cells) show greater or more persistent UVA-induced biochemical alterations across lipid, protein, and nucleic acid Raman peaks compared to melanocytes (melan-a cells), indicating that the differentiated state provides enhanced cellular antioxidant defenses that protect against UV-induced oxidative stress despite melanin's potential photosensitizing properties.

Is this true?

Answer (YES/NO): YES